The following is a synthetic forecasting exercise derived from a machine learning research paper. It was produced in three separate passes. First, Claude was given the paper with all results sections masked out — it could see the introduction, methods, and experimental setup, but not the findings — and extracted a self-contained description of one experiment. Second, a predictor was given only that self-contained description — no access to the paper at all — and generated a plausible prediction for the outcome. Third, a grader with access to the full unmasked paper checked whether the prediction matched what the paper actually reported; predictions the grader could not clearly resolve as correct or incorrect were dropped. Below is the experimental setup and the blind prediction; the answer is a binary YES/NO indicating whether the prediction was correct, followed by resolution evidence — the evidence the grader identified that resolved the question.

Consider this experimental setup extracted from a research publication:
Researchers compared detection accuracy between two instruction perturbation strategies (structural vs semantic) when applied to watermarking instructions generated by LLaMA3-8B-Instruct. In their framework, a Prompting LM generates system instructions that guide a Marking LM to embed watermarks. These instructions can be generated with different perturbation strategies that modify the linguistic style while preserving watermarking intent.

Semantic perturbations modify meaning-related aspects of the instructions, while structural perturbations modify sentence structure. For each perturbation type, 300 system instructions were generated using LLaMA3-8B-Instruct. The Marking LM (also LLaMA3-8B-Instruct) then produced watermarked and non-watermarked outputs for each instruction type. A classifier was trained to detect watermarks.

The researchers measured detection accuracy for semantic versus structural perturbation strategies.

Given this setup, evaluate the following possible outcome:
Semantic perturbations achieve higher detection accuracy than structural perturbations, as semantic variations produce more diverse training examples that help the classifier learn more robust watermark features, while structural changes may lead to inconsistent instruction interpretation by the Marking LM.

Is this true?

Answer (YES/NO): NO